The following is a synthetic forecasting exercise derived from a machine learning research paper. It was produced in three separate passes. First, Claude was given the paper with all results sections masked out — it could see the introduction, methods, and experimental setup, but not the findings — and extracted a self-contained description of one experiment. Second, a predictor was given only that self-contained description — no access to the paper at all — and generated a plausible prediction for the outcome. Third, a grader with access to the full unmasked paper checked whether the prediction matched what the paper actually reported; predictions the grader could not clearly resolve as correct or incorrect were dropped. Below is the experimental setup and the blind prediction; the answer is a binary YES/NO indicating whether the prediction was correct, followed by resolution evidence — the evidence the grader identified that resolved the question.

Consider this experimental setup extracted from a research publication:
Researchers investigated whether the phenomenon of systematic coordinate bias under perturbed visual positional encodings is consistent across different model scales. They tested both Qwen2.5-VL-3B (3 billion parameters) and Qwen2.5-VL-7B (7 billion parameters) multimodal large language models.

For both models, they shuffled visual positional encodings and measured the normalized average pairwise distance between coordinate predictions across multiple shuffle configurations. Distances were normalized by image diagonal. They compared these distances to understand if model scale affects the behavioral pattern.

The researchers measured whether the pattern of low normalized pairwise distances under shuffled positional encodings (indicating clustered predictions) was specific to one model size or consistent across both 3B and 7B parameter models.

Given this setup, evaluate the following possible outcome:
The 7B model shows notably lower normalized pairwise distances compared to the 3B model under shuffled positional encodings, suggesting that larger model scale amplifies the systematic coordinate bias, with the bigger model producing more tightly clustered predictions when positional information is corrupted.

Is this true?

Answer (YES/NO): NO